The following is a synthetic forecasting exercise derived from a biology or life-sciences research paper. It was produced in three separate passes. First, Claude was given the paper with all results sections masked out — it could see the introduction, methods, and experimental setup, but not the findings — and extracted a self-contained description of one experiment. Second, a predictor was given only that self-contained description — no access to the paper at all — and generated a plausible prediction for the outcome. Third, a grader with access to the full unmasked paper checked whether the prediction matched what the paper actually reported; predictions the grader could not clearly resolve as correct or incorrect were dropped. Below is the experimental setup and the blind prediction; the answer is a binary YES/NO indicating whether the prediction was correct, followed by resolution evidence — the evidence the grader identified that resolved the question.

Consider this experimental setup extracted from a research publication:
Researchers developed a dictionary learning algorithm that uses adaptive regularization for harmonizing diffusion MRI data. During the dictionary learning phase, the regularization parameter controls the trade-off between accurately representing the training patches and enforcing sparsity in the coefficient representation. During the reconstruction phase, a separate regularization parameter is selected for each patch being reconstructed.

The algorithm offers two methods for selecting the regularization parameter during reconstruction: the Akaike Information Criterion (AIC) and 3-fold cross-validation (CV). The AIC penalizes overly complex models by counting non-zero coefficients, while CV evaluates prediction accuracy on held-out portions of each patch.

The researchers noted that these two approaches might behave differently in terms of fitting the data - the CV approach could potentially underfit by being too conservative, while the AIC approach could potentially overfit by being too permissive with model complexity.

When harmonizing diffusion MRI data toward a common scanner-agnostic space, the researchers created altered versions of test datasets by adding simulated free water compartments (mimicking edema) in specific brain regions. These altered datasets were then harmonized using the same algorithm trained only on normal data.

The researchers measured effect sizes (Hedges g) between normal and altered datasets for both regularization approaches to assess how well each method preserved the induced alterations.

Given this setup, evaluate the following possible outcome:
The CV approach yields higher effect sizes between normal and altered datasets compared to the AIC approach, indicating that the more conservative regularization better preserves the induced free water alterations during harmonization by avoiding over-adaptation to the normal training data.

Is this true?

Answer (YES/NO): NO